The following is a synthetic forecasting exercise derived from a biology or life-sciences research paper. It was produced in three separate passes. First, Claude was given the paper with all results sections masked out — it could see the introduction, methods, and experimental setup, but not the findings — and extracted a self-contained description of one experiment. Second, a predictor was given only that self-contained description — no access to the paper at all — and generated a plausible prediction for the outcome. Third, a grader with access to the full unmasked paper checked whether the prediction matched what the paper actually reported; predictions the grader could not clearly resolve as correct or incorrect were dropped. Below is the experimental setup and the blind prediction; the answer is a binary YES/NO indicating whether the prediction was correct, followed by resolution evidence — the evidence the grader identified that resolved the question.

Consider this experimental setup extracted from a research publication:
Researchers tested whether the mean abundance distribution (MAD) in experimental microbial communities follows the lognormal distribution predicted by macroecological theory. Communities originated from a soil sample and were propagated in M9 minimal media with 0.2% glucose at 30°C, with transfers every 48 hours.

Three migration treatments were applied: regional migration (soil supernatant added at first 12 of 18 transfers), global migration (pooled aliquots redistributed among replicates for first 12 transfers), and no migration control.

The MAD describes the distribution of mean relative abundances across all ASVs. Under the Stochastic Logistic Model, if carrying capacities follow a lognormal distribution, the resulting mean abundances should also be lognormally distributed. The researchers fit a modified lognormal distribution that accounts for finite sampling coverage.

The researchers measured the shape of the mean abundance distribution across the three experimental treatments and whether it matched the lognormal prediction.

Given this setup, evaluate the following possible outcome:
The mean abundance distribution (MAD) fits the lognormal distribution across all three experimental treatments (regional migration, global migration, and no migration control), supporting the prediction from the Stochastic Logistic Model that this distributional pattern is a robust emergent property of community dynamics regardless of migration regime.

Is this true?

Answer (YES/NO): YES